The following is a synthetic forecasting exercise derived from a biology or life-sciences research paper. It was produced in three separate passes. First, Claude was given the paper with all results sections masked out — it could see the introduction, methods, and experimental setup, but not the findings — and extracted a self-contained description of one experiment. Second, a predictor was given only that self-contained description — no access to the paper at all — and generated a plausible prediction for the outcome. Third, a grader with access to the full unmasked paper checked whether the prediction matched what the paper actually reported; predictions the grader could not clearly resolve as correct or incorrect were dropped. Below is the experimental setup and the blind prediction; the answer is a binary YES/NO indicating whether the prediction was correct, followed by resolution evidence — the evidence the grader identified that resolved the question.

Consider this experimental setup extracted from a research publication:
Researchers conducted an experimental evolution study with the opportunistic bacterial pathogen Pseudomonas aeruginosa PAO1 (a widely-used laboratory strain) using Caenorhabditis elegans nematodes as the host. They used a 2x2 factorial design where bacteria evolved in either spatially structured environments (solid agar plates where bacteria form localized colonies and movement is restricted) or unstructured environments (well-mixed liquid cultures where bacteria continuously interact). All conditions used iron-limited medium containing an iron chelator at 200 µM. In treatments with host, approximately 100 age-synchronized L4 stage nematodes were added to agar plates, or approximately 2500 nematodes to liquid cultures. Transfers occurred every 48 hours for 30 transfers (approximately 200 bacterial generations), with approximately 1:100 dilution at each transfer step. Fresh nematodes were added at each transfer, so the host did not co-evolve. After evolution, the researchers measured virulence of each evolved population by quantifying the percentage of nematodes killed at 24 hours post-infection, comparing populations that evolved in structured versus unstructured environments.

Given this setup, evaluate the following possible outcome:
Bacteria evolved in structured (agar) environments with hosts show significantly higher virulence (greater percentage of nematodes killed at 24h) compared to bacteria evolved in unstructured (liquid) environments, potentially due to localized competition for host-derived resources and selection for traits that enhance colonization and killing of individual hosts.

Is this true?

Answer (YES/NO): NO